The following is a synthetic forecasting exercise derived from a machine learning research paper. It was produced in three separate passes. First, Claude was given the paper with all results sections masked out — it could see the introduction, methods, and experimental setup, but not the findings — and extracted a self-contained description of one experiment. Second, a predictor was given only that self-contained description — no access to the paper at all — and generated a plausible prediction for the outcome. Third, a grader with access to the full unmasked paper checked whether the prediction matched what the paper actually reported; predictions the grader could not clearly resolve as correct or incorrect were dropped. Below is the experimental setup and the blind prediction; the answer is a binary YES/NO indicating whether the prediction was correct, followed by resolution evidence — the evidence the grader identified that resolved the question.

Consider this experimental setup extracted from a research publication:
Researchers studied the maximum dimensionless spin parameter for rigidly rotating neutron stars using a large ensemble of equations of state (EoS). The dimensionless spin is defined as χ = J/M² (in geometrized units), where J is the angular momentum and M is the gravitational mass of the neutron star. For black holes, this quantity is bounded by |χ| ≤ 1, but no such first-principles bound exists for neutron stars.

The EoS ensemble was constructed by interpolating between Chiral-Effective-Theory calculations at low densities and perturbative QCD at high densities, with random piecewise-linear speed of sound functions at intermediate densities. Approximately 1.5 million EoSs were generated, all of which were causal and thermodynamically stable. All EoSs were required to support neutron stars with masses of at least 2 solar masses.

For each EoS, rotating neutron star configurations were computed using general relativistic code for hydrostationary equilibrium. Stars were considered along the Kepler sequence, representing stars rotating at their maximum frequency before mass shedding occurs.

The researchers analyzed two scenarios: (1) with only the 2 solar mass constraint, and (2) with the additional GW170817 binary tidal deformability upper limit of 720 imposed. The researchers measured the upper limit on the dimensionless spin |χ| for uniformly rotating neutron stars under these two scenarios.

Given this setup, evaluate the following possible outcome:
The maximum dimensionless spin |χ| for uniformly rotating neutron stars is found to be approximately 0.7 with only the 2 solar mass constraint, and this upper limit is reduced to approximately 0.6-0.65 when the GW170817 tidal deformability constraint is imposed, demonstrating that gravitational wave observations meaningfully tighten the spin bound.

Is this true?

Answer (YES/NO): NO